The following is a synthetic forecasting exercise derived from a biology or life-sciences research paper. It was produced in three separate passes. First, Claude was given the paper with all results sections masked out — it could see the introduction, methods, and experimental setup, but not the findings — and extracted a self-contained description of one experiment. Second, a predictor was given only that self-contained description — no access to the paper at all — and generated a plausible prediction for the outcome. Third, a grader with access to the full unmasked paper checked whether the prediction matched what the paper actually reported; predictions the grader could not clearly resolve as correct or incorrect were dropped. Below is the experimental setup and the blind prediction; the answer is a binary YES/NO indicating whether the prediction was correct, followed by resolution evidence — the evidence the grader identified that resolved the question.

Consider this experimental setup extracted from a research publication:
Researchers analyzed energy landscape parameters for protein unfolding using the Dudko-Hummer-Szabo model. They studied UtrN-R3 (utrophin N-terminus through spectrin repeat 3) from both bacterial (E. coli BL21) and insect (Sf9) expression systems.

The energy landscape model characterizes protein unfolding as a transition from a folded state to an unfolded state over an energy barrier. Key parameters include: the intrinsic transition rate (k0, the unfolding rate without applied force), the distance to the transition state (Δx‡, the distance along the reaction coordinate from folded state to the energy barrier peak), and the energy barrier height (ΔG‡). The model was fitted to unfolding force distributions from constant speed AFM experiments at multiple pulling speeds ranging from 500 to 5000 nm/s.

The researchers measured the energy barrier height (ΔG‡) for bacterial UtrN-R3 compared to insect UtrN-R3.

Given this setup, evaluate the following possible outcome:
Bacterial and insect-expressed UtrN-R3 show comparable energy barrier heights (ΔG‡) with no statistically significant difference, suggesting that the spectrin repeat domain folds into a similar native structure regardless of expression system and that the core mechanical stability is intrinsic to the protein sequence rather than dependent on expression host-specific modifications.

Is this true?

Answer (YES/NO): NO